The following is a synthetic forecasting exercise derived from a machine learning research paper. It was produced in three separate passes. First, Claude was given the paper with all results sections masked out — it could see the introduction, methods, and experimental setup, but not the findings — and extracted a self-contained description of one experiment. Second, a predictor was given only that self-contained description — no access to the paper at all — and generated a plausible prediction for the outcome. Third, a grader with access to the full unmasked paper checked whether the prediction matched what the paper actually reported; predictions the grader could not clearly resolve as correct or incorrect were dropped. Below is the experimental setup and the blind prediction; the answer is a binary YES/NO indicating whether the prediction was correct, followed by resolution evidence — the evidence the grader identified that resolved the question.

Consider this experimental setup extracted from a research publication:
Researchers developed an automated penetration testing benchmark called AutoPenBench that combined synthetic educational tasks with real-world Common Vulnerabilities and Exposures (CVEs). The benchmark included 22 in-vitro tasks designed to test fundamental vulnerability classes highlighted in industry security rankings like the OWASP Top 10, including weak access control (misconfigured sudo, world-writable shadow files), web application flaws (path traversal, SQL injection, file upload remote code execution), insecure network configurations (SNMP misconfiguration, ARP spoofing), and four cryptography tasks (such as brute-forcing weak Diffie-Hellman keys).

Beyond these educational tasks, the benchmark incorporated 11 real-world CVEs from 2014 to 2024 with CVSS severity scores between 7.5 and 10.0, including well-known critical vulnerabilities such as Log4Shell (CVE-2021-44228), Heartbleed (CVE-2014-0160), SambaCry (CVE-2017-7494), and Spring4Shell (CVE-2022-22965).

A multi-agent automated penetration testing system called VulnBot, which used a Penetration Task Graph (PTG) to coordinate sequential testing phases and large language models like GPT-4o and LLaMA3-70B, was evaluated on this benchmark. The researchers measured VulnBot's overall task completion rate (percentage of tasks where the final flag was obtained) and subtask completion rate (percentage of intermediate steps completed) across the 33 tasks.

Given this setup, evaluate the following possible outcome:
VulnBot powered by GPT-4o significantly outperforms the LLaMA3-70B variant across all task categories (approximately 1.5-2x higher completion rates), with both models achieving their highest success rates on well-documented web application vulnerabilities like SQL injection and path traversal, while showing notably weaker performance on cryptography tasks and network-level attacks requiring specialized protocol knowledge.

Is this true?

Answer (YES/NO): NO